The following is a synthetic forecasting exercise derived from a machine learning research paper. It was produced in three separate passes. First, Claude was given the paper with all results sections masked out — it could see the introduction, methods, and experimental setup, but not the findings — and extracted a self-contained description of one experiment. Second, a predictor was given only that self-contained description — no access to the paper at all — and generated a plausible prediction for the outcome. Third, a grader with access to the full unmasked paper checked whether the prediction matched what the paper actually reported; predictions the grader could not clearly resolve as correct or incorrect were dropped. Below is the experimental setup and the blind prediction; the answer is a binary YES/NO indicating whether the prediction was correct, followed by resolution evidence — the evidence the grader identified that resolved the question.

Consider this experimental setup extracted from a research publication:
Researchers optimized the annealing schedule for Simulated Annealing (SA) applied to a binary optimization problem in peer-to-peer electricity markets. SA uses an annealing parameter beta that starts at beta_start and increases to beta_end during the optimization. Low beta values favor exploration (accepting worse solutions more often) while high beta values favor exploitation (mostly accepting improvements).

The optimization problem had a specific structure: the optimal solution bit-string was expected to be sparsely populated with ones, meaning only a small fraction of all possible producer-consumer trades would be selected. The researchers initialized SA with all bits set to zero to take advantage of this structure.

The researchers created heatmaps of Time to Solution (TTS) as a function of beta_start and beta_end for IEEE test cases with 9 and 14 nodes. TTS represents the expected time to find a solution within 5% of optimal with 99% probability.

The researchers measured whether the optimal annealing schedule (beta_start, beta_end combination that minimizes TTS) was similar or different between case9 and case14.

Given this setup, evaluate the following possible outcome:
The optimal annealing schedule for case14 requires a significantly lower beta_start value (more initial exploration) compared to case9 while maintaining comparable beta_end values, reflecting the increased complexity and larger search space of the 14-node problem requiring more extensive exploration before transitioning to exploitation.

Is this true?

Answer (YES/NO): NO